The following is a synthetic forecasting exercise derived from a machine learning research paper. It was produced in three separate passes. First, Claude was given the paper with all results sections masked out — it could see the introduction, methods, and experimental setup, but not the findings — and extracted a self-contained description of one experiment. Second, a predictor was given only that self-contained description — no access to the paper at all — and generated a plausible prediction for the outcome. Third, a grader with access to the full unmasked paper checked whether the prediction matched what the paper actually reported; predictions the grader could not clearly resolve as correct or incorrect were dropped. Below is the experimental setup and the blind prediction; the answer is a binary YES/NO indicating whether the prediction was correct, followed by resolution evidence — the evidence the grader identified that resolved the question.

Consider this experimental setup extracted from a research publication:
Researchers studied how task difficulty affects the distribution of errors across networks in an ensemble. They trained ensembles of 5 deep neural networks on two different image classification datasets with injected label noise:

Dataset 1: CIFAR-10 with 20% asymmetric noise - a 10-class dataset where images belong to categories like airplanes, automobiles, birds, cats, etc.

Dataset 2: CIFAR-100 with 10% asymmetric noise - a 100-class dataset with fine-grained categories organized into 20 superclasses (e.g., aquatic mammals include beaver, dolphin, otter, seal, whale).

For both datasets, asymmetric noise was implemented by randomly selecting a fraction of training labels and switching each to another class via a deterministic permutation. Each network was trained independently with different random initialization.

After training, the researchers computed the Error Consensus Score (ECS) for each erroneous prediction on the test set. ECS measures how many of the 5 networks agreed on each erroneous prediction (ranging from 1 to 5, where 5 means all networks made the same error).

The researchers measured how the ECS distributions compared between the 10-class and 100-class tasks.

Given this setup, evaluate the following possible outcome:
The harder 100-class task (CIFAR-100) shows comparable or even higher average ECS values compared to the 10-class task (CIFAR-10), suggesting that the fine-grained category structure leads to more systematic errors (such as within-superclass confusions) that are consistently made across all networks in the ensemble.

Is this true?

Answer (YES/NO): YES